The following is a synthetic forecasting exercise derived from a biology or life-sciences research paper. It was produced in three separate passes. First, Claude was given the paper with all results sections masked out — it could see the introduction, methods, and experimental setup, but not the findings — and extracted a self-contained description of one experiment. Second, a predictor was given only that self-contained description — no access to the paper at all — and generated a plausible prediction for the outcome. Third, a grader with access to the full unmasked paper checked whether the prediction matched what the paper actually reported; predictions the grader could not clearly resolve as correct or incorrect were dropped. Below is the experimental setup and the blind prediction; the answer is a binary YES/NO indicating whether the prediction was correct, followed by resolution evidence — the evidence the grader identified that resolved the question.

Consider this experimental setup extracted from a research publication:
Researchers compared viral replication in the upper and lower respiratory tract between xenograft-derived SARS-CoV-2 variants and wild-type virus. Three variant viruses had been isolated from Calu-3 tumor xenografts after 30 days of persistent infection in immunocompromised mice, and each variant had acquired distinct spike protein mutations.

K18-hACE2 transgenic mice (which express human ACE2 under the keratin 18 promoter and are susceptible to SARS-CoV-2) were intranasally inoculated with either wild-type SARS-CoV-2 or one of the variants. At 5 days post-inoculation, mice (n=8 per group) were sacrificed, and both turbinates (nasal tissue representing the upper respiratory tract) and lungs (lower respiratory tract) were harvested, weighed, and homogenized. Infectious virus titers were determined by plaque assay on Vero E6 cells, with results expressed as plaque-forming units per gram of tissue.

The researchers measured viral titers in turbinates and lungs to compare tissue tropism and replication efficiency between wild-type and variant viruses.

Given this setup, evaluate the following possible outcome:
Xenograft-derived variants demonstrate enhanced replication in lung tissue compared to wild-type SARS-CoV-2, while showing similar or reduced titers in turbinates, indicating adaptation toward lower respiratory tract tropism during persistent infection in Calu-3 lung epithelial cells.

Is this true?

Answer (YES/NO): NO